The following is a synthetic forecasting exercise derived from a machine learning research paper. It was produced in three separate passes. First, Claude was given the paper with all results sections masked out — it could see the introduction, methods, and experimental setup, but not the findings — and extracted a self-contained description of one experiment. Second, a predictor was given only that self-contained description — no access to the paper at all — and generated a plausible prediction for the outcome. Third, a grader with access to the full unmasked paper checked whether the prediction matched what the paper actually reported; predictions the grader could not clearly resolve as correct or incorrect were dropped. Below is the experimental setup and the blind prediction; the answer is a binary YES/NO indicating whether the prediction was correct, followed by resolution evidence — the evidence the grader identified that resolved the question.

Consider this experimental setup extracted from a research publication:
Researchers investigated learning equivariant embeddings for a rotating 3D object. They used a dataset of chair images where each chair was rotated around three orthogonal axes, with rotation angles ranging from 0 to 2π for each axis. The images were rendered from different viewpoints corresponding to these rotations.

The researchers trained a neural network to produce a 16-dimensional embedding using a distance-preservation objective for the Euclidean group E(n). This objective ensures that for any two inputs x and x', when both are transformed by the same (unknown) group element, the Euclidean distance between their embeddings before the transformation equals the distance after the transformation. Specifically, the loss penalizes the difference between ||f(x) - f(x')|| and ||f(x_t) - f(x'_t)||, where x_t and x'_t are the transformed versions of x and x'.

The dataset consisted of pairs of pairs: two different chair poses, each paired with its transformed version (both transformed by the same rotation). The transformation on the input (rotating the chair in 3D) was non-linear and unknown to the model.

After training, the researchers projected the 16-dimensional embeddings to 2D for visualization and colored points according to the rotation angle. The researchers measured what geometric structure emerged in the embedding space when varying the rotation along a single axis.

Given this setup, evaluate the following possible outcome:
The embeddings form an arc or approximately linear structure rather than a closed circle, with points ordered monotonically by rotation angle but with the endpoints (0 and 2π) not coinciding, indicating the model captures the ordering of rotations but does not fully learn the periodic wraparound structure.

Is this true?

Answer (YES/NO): NO